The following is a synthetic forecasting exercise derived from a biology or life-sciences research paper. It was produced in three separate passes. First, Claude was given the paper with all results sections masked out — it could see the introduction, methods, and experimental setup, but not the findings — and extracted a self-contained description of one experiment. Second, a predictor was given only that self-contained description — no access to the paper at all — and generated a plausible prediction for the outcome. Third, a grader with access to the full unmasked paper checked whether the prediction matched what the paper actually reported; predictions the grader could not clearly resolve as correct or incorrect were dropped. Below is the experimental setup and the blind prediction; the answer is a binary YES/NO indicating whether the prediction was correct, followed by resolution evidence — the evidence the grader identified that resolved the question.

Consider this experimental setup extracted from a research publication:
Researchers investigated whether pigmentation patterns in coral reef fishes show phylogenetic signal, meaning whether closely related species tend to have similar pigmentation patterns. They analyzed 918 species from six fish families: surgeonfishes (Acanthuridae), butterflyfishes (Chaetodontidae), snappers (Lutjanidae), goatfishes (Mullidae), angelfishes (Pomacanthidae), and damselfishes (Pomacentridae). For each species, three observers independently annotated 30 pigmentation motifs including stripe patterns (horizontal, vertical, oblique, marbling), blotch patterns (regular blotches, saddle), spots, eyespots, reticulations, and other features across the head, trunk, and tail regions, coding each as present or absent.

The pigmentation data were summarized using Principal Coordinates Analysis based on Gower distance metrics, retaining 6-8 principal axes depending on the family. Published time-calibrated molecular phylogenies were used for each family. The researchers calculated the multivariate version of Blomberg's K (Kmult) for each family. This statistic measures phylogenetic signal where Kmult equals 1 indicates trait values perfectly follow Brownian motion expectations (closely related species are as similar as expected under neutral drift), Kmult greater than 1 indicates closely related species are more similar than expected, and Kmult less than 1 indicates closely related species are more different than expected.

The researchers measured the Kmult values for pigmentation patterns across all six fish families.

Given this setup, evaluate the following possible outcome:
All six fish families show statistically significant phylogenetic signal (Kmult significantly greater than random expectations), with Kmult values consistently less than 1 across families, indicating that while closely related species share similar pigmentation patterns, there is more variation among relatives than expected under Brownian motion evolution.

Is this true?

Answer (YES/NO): NO